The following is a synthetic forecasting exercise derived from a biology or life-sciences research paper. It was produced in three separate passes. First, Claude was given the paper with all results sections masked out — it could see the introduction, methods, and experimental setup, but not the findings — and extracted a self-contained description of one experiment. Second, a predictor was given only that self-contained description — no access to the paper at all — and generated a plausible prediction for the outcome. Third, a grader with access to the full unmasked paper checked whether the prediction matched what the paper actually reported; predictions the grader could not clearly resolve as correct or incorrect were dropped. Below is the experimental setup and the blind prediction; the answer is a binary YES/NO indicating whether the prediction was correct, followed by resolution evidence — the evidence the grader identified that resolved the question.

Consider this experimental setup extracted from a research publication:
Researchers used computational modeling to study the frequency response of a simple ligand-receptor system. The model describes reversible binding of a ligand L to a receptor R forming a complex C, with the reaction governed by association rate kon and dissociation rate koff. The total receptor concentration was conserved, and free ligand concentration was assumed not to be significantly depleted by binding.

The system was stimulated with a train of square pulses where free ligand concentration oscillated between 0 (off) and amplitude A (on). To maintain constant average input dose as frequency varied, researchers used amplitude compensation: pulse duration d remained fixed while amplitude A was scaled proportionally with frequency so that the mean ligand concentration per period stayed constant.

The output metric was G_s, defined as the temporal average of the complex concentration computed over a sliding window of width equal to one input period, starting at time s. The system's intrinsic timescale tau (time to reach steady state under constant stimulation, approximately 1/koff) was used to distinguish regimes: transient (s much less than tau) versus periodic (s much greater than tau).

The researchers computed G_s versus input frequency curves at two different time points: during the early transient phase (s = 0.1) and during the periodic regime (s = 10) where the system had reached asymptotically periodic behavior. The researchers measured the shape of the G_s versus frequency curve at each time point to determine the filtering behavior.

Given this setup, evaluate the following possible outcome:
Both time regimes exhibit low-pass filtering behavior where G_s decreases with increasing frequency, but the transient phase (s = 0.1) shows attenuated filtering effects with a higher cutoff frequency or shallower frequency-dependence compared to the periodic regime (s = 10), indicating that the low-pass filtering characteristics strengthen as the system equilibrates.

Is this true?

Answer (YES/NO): NO